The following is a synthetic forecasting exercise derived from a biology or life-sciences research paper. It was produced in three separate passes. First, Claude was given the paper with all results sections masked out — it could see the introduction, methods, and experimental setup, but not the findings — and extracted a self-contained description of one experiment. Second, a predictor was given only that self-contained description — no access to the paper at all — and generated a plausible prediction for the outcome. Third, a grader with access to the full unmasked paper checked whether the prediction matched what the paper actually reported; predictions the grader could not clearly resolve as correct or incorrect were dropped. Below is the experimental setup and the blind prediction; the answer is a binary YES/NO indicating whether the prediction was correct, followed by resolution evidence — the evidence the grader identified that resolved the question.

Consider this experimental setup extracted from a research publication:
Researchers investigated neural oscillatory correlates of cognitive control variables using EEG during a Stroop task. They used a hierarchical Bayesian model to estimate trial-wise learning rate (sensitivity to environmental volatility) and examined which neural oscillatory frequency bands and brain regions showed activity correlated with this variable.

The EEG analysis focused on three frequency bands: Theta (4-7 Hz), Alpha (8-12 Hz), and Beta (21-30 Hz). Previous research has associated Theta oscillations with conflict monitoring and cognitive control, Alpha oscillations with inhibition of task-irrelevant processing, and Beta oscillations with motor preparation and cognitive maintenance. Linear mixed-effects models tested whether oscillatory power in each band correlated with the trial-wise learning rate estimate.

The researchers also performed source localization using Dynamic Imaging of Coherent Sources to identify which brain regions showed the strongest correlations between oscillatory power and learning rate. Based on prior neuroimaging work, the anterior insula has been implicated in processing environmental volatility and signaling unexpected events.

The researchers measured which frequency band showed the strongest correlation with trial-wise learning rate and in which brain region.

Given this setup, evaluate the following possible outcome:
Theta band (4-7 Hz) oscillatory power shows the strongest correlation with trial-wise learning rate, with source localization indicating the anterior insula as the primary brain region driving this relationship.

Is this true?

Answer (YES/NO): NO